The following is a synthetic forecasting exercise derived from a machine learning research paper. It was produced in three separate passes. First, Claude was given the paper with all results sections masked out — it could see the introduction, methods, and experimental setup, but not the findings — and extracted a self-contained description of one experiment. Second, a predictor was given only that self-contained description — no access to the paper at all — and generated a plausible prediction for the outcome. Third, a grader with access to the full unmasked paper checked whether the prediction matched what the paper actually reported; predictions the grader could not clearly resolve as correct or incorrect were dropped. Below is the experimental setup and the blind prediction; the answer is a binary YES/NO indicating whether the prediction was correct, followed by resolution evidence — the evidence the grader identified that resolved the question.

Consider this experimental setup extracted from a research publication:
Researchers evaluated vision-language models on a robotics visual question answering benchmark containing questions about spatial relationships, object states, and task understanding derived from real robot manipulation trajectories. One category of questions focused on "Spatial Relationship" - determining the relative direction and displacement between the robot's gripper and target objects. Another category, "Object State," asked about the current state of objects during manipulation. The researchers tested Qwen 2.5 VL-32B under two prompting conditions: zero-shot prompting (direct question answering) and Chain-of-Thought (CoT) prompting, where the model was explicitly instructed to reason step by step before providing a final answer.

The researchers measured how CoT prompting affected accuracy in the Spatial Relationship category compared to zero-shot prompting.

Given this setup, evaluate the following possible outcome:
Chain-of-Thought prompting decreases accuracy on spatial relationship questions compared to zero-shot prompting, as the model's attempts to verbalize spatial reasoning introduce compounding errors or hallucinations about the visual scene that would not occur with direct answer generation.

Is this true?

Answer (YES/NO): YES